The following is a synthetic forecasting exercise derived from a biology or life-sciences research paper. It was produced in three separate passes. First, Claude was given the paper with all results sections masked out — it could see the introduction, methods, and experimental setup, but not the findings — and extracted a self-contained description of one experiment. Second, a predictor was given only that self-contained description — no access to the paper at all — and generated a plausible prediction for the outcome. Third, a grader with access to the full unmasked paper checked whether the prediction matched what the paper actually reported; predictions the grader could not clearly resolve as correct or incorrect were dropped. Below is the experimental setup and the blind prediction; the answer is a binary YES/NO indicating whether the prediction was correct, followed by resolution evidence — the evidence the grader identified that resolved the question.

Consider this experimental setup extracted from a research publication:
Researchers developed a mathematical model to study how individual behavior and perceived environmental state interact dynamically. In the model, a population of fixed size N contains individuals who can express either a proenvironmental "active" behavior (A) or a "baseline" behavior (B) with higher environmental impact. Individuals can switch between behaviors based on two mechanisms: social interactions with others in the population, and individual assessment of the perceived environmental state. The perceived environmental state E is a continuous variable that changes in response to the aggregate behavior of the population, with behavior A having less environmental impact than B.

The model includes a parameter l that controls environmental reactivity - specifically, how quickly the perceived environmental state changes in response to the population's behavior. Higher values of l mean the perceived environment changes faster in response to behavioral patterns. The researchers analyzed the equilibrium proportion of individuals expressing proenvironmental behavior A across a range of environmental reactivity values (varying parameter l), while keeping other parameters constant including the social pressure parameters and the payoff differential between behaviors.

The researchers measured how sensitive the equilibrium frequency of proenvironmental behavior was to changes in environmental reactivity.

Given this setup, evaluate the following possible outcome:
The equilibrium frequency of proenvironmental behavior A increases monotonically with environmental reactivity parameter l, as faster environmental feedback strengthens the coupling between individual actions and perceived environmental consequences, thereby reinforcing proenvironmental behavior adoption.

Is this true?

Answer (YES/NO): NO